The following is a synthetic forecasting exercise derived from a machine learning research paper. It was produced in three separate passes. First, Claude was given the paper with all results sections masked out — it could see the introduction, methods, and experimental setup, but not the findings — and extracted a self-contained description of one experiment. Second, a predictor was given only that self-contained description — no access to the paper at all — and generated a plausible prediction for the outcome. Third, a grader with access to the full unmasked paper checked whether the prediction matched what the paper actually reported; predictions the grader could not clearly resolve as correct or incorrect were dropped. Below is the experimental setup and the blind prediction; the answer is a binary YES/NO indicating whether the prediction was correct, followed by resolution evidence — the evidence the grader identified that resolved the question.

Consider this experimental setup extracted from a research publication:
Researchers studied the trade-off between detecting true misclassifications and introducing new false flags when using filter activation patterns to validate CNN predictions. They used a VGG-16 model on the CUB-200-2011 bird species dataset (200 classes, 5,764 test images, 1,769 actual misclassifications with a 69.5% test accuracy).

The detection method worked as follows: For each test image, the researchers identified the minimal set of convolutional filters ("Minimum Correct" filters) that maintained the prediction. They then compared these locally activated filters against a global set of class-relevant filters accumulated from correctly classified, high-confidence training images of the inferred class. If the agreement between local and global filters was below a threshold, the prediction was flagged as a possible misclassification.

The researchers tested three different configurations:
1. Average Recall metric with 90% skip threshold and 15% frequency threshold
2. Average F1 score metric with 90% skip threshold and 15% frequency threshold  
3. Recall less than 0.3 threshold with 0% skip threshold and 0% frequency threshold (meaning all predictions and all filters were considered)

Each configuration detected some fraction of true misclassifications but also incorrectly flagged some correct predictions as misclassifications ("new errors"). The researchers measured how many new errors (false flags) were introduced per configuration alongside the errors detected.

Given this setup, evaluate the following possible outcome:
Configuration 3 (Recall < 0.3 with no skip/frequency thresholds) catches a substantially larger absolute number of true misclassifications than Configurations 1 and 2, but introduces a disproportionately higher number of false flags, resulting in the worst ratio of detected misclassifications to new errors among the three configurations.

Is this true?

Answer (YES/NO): NO